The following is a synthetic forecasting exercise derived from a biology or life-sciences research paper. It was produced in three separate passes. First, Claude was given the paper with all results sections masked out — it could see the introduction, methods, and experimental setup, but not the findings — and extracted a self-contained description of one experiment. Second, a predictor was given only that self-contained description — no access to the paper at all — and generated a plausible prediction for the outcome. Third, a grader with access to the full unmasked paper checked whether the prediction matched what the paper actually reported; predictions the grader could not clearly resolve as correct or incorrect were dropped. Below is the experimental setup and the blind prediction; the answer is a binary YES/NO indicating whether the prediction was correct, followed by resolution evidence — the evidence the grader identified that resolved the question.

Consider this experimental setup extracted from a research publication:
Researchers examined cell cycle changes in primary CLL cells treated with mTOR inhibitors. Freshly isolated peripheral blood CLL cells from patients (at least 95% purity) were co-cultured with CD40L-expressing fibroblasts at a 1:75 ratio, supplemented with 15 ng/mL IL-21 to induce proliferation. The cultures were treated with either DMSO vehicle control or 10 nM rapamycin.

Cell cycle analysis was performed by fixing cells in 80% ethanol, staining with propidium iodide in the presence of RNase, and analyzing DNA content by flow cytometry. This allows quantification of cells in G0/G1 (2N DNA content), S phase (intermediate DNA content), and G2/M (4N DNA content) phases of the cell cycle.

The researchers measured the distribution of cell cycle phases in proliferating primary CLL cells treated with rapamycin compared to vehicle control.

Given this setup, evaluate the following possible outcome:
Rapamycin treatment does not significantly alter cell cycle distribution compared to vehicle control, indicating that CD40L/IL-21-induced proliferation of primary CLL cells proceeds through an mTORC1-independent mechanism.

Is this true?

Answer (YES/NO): NO